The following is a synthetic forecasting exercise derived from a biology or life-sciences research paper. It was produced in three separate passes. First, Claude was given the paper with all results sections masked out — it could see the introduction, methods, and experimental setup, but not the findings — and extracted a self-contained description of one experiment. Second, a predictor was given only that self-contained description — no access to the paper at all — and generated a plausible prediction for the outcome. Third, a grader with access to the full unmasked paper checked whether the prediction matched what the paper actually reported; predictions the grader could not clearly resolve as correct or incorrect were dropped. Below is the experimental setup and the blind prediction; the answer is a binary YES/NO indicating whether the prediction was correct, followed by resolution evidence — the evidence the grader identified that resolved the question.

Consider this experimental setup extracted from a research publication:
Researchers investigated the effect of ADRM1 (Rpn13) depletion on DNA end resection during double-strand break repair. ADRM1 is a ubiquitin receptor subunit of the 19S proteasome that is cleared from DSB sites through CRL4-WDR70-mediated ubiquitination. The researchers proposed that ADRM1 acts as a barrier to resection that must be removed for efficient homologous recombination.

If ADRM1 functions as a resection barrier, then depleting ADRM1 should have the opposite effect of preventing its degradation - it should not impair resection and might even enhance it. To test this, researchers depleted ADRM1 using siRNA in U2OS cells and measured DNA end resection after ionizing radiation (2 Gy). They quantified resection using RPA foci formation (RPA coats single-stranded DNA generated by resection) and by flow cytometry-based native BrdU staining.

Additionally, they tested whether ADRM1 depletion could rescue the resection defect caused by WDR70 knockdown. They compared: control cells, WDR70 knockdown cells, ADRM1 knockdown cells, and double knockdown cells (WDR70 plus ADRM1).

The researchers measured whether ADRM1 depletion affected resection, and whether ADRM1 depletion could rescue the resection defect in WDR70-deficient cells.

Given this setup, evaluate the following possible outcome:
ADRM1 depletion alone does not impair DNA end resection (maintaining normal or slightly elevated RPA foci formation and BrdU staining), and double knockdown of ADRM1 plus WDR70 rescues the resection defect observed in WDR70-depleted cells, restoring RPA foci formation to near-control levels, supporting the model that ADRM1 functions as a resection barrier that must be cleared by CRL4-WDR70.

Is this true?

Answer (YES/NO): YES